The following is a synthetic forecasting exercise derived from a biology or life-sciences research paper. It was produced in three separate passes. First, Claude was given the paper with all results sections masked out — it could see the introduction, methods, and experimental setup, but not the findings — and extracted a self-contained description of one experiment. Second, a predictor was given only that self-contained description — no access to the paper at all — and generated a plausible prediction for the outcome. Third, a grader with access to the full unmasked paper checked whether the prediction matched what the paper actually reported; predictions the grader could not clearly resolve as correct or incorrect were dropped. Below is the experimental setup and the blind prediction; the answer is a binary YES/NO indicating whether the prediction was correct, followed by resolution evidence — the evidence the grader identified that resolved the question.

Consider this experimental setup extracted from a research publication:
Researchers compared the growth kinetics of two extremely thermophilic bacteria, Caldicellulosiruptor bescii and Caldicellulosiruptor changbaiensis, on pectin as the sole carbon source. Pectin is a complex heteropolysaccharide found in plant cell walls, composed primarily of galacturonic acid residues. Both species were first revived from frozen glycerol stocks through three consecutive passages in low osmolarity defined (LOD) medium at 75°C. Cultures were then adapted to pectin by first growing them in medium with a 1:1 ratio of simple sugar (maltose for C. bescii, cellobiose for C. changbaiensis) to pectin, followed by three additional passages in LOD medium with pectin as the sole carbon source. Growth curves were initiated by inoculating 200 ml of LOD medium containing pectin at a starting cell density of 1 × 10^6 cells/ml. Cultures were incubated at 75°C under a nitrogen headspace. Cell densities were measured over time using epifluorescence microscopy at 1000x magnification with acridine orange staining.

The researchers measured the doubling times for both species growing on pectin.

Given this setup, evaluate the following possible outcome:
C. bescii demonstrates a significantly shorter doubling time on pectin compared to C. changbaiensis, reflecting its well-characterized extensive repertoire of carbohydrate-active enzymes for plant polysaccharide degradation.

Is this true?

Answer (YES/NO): NO